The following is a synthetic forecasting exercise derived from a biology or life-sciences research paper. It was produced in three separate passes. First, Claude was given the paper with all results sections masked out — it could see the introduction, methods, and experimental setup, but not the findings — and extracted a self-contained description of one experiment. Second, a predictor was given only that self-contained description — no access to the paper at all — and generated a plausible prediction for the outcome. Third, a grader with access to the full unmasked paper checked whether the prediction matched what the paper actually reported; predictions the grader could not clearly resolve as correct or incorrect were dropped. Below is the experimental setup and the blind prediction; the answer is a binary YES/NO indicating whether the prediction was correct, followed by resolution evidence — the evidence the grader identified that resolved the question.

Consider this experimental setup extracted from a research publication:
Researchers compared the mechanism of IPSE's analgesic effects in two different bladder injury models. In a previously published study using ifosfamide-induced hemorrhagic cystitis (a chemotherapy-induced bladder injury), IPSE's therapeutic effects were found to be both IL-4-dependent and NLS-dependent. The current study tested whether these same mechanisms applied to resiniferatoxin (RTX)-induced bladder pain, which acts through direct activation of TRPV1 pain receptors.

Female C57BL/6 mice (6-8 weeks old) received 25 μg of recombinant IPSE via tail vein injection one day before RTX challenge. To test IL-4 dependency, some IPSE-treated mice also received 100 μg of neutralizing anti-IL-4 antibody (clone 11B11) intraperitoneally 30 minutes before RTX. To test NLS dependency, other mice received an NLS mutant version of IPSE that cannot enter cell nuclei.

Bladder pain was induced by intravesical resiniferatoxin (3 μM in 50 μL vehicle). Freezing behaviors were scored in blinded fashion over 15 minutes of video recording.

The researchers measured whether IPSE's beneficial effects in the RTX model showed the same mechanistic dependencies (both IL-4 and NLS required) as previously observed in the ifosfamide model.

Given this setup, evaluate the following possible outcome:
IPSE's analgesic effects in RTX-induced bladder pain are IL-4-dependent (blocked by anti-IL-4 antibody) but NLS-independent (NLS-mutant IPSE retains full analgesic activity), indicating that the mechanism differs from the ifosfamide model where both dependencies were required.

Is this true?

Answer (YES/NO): NO